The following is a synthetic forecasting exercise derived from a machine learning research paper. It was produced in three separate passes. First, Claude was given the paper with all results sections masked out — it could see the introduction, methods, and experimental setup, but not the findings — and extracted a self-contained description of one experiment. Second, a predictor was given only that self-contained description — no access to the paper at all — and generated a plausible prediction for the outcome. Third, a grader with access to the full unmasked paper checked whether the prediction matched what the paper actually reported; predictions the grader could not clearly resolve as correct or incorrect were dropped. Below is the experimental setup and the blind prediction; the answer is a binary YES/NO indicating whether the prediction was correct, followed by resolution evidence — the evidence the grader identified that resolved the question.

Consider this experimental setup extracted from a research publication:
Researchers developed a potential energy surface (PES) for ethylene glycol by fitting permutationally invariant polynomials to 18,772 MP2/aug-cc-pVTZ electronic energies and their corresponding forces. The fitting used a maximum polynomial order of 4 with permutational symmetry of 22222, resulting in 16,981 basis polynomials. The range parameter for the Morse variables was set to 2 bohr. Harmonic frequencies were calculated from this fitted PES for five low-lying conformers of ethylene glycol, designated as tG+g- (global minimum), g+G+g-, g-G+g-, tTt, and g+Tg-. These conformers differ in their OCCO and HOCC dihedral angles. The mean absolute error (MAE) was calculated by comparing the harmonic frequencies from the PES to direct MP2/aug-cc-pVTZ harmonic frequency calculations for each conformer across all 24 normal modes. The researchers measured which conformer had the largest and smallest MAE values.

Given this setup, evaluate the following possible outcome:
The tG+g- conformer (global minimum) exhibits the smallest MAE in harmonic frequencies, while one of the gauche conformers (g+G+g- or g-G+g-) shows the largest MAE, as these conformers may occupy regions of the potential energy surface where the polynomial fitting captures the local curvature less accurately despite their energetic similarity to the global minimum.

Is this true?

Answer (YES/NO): NO